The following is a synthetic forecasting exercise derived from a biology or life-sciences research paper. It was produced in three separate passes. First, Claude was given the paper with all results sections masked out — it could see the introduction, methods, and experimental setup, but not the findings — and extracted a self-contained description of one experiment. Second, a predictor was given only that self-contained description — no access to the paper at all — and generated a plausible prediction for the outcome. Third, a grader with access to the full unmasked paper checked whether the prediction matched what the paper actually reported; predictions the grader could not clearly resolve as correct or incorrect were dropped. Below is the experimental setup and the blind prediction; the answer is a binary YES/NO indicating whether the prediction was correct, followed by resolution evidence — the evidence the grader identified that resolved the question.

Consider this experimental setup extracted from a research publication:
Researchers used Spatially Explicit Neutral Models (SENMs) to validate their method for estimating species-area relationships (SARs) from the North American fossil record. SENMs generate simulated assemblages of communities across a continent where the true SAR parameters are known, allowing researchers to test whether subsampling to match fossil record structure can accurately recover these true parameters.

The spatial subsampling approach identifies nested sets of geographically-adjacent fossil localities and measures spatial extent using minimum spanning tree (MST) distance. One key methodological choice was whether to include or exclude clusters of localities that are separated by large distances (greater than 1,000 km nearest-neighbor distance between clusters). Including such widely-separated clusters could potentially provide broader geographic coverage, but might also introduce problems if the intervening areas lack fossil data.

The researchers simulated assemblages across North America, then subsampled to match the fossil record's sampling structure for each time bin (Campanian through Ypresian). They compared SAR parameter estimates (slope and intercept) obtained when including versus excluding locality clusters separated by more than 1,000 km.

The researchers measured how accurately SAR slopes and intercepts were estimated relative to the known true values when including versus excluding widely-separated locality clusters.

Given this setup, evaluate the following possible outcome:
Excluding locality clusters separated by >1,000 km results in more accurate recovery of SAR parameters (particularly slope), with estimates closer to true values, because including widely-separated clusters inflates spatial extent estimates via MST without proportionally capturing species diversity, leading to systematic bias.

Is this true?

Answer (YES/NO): NO